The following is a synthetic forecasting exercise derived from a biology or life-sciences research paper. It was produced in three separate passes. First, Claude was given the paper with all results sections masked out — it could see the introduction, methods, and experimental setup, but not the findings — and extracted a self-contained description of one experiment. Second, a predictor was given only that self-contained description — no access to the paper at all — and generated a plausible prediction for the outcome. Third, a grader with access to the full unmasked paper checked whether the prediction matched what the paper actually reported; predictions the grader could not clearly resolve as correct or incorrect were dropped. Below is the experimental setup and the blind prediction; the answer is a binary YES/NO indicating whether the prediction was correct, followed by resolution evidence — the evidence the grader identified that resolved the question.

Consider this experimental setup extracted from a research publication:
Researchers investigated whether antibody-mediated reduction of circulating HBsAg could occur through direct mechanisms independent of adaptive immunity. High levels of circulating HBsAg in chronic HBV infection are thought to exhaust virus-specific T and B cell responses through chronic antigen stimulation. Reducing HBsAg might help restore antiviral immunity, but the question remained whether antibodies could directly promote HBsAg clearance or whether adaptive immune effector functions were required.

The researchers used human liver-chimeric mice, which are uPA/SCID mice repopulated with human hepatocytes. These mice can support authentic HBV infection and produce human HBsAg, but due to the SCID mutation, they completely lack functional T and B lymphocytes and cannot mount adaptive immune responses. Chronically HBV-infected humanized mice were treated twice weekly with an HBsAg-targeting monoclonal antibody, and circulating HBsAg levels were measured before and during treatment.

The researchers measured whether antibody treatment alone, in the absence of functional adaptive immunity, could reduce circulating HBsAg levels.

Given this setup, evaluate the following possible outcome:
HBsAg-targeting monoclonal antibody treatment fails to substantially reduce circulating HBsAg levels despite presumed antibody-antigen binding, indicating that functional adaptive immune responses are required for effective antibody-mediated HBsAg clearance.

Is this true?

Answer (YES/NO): NO